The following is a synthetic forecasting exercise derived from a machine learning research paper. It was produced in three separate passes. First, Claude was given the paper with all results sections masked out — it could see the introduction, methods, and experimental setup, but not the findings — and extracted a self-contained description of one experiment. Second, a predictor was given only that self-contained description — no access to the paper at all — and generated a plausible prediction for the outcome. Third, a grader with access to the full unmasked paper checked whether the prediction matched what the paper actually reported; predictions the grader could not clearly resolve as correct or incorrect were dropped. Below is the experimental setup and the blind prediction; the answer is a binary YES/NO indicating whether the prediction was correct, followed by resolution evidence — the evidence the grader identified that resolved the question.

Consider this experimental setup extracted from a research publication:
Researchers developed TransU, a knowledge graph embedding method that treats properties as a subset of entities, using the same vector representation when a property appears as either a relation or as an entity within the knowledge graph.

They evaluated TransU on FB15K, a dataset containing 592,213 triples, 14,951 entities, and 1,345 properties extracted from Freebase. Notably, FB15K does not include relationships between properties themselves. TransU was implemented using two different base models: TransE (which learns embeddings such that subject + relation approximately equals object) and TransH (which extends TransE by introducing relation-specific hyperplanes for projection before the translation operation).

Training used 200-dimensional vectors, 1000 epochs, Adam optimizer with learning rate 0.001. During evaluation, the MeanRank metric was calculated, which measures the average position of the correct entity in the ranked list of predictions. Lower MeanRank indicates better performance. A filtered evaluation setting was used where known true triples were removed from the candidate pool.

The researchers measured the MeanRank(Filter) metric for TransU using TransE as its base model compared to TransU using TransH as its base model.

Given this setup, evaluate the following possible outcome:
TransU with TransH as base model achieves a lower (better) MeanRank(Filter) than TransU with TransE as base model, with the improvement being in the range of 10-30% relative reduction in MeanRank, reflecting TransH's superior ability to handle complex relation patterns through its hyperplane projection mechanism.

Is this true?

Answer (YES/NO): NO